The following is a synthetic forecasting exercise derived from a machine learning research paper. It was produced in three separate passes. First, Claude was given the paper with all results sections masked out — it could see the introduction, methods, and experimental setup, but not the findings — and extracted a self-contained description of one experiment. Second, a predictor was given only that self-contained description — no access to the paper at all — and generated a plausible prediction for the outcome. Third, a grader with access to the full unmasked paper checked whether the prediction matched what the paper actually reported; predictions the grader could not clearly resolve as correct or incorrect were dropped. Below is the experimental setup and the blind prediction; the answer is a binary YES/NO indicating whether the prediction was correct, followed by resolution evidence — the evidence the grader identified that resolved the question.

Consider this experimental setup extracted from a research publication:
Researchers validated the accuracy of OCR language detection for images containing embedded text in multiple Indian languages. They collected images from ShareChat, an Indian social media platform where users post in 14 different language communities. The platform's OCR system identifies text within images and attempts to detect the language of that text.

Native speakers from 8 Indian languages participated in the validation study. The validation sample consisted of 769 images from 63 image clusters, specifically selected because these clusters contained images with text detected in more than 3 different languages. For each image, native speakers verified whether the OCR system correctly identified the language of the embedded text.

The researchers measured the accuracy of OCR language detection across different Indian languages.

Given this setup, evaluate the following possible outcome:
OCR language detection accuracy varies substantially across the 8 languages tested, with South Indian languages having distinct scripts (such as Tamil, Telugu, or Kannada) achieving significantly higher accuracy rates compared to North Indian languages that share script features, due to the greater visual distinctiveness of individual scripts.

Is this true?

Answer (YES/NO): NO